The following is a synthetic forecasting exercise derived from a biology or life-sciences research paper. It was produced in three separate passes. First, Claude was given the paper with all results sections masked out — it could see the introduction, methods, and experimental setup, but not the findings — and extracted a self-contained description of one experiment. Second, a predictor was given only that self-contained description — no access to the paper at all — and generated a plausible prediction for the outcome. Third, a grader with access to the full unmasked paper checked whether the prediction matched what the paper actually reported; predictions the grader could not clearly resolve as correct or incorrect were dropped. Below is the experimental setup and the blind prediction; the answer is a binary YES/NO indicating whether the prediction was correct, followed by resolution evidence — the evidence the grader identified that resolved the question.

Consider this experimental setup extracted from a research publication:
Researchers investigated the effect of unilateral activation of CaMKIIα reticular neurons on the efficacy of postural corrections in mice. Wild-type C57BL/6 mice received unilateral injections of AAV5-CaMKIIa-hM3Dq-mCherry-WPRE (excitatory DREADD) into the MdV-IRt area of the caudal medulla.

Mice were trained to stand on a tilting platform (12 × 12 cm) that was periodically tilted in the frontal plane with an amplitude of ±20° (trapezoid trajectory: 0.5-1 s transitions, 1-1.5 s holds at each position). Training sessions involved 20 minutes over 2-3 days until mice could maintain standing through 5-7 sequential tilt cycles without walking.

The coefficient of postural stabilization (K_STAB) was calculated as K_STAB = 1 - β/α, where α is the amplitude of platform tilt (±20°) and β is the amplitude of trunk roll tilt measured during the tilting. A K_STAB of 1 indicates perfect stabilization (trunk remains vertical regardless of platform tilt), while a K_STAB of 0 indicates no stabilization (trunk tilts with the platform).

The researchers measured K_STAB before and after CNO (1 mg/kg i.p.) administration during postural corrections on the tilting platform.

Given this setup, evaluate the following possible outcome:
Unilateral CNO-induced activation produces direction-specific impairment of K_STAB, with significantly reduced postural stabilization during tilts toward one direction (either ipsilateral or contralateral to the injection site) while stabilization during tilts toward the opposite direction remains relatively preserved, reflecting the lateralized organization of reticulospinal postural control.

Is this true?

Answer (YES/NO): NO